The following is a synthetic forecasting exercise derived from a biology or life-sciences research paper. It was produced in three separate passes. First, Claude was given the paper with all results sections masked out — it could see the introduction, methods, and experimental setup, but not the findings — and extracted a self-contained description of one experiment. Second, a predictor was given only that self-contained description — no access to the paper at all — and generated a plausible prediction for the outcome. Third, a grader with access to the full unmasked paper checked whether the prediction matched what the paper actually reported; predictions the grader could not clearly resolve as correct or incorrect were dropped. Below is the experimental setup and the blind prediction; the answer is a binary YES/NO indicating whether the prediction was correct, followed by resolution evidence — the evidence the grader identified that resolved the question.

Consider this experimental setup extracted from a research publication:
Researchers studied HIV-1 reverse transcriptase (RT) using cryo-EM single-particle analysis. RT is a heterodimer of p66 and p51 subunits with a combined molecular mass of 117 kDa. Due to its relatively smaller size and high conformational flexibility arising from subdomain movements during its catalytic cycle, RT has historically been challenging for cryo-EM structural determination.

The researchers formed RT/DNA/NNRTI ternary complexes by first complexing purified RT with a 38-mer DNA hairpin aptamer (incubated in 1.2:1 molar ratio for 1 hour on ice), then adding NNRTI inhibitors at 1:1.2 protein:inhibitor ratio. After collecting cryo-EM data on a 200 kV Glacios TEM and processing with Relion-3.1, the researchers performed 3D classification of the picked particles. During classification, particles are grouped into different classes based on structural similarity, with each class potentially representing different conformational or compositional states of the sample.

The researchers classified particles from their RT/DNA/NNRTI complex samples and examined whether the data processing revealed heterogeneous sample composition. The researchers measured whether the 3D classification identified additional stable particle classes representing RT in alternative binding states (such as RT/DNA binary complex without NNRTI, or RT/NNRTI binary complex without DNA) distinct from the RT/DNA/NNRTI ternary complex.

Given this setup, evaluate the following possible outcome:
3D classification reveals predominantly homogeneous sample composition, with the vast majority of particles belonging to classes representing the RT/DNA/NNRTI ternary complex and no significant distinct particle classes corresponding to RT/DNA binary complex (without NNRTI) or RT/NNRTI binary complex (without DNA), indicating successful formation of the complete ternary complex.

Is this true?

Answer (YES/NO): YES